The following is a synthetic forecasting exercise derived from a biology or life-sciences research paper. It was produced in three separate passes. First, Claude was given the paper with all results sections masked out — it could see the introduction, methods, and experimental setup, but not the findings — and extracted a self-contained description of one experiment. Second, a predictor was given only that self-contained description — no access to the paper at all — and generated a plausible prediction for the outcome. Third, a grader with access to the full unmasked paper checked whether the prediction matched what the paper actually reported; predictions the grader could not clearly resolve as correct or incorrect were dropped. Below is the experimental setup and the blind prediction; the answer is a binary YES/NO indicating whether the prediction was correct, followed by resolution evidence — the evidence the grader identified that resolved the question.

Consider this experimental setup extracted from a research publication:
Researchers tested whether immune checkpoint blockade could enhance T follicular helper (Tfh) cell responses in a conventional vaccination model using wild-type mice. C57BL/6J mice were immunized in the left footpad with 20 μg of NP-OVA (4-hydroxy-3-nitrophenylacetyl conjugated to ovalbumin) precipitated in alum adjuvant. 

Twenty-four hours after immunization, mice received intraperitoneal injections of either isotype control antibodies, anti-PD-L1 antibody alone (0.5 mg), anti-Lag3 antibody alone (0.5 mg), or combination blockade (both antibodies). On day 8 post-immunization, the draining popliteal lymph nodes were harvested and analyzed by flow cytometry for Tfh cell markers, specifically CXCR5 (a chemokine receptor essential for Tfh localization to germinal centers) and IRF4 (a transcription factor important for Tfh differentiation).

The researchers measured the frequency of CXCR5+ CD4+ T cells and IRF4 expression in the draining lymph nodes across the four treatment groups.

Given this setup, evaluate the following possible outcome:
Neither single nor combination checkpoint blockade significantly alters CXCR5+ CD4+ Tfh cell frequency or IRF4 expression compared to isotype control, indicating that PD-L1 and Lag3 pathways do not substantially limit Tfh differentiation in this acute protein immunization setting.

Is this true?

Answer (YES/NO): NO